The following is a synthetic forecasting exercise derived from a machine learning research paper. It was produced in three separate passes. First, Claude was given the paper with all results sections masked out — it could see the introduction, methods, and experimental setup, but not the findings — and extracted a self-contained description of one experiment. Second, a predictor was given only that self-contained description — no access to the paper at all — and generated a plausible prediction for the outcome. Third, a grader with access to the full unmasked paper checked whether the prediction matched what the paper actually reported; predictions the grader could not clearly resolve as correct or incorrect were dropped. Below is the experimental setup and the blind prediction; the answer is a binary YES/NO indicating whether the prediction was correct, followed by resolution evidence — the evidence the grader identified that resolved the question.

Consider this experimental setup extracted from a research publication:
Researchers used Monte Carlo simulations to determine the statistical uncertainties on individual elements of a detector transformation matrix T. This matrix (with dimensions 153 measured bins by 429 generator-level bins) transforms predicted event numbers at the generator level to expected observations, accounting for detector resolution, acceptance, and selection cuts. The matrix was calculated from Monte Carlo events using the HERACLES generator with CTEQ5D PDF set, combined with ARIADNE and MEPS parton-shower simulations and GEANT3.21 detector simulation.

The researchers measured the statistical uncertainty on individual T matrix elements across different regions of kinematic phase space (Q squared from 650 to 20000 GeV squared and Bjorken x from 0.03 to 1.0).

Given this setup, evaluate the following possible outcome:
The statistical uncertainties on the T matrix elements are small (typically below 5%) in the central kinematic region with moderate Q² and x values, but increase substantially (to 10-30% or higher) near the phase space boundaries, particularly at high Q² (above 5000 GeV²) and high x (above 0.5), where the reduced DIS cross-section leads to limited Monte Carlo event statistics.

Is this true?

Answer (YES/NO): NO